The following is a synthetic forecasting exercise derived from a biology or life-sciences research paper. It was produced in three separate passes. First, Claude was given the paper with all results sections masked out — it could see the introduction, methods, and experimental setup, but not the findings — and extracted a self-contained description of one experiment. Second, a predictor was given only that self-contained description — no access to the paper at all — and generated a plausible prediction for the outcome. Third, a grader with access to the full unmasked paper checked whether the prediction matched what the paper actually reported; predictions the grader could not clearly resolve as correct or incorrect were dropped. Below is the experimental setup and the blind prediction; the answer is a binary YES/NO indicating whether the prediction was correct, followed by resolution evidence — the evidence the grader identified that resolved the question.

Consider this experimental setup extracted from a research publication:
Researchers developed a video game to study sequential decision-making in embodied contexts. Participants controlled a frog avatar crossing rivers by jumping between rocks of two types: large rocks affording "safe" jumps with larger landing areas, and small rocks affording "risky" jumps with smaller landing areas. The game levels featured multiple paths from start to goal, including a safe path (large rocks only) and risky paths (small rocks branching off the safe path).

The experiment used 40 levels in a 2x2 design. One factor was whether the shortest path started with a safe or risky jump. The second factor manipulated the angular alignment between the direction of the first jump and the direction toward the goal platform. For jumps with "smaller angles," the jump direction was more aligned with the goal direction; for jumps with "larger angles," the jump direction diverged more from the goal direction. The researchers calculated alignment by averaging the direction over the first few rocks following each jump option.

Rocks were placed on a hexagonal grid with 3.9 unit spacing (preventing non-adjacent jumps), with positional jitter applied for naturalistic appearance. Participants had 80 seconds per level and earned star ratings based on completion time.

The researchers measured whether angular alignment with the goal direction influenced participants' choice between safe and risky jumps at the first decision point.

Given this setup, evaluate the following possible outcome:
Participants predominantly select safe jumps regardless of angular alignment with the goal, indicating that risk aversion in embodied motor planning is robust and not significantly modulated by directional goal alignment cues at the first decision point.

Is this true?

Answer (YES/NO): NO